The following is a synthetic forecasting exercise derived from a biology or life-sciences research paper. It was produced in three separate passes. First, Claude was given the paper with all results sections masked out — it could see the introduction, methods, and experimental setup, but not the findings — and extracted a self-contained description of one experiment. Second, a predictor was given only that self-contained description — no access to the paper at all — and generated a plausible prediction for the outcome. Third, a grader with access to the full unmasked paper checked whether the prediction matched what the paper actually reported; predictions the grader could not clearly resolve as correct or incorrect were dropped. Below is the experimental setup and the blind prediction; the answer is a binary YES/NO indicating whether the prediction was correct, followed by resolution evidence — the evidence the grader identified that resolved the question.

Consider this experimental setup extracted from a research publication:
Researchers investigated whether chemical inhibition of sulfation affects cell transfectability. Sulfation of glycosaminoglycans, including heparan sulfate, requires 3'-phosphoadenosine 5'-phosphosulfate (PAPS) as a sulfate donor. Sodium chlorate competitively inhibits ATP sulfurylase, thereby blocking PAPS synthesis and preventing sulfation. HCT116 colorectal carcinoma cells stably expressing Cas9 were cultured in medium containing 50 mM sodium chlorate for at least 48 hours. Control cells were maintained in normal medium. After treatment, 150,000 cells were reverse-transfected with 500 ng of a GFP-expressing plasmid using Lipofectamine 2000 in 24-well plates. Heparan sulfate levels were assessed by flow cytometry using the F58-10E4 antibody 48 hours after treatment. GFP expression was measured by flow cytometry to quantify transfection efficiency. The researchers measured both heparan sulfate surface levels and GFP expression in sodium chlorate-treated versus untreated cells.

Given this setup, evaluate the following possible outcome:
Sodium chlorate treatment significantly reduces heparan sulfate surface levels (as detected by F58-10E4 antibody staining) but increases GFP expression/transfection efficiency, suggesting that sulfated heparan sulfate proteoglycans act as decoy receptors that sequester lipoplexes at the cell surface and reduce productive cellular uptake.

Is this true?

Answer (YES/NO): NO